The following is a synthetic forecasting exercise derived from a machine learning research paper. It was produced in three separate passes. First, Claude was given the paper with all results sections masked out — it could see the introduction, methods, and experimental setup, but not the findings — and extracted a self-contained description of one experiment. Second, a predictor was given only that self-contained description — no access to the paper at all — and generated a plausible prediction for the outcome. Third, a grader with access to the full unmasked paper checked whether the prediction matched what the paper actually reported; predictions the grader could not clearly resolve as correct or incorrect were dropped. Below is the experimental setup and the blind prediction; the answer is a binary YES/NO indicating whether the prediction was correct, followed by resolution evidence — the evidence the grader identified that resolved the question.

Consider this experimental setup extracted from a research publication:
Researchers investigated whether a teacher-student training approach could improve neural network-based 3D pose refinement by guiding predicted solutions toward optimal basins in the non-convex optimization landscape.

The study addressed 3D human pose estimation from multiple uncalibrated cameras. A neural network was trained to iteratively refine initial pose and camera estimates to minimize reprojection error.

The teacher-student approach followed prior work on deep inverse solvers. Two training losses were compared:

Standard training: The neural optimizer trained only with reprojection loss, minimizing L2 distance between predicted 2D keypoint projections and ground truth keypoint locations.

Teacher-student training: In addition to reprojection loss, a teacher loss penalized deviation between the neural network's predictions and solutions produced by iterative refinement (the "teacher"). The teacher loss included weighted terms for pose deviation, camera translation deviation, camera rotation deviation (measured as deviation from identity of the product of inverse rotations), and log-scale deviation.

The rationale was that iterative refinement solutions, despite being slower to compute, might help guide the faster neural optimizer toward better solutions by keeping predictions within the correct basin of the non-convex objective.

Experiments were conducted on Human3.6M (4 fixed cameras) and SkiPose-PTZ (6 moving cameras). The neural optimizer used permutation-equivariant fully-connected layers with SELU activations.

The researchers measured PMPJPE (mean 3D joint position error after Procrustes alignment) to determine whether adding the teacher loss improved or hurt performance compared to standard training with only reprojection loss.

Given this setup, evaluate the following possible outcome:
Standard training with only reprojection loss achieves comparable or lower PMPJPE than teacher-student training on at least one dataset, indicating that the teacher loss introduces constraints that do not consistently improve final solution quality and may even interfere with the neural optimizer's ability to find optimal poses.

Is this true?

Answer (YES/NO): YES